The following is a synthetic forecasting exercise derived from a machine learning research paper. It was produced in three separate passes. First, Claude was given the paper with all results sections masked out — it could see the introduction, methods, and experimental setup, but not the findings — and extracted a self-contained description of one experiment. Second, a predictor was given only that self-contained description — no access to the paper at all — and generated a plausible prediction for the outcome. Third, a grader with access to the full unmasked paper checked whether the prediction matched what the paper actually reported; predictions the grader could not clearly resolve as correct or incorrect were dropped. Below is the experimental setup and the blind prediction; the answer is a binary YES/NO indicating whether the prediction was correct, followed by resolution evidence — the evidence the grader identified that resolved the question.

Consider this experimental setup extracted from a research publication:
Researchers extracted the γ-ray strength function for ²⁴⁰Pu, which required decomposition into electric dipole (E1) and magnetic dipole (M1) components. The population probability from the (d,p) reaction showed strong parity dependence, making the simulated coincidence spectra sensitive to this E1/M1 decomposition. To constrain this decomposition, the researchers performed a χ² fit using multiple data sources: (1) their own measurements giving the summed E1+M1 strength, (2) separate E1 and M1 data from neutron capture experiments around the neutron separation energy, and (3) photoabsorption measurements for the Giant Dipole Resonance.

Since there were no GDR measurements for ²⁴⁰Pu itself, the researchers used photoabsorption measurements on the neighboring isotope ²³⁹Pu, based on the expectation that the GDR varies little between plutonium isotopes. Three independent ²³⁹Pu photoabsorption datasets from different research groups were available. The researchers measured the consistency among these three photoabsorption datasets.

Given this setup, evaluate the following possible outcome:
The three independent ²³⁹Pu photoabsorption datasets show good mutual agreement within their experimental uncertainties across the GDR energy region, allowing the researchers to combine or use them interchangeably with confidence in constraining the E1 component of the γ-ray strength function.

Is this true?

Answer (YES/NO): NO